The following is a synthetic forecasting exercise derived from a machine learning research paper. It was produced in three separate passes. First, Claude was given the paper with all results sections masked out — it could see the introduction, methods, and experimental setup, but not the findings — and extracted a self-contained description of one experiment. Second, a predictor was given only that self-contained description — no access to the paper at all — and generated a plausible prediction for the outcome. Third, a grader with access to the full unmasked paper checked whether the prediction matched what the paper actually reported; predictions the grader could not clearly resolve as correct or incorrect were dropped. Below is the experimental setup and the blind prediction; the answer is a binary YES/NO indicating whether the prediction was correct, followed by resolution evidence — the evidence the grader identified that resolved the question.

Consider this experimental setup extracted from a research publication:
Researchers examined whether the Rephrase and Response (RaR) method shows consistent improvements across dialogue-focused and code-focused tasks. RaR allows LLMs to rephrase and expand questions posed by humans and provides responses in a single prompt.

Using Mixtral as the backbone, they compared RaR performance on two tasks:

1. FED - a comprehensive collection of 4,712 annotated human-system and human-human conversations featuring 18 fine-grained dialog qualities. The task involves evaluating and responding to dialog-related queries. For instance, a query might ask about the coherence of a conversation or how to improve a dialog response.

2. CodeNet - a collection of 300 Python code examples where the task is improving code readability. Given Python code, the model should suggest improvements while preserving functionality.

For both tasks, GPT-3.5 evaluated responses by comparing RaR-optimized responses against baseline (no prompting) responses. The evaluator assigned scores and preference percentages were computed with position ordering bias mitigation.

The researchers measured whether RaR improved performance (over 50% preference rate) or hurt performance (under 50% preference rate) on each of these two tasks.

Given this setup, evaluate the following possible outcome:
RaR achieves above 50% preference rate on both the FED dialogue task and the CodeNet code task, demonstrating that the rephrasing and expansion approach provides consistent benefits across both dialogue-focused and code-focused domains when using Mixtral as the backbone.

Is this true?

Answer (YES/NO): NO